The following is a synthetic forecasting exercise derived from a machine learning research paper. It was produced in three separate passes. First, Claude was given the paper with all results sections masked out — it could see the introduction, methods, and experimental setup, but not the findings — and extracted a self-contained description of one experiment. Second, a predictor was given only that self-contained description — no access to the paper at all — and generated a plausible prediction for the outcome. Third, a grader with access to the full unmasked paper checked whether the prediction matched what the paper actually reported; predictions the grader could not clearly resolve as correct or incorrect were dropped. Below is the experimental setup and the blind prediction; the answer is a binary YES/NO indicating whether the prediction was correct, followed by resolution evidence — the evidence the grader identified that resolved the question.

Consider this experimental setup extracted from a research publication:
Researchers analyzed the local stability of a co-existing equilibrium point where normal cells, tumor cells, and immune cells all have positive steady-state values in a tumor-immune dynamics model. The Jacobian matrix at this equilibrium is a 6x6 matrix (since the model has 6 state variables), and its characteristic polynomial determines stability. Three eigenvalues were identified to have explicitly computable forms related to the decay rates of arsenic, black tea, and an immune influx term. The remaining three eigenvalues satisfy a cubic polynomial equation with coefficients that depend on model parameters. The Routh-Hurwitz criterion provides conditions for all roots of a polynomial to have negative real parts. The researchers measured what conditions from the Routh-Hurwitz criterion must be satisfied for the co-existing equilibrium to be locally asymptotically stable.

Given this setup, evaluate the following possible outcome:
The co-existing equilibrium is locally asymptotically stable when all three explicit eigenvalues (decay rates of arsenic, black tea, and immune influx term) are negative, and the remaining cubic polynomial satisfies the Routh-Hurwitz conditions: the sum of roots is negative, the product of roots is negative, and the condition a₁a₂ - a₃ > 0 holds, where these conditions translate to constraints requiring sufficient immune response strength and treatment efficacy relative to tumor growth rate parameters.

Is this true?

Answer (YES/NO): NO